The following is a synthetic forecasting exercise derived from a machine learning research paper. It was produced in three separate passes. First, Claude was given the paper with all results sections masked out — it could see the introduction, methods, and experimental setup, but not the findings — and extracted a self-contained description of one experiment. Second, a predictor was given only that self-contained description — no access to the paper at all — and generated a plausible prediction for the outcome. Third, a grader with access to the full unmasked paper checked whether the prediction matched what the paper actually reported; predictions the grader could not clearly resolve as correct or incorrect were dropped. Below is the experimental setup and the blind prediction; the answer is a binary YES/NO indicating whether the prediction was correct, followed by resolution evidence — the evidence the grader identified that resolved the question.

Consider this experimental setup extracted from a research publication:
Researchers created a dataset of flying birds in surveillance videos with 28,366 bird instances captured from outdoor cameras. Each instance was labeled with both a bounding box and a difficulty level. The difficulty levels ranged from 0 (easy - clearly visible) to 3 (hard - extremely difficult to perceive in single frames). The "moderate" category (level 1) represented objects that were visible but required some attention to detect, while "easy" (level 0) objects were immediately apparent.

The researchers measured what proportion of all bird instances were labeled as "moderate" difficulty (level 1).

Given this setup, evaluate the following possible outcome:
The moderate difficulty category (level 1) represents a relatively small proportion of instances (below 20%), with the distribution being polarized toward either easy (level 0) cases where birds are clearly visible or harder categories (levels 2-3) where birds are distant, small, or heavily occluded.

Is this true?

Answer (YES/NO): NO